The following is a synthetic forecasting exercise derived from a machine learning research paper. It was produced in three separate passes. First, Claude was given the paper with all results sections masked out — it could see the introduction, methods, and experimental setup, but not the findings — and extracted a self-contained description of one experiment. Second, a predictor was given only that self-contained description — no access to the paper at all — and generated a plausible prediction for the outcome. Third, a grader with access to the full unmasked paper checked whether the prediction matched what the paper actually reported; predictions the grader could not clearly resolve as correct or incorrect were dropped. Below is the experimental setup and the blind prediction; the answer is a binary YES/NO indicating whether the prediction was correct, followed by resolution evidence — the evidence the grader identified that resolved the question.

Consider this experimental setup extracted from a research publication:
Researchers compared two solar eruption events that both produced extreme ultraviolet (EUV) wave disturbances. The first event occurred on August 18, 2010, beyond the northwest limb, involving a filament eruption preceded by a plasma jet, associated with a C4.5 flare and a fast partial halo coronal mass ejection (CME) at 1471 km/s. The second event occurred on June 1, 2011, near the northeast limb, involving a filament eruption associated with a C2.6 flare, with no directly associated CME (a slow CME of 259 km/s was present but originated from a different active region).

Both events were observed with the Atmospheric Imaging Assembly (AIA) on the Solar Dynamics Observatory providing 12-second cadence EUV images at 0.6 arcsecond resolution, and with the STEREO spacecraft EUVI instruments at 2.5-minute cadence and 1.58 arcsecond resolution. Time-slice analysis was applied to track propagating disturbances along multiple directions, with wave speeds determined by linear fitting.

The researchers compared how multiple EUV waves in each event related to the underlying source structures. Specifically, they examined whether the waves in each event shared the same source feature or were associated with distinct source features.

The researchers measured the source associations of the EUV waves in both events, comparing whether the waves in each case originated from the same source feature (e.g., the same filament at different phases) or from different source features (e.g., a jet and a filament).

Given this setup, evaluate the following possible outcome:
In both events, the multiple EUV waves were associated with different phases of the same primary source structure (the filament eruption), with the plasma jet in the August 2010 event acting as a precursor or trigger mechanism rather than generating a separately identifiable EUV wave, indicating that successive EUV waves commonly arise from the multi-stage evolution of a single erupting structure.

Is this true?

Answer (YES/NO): NO